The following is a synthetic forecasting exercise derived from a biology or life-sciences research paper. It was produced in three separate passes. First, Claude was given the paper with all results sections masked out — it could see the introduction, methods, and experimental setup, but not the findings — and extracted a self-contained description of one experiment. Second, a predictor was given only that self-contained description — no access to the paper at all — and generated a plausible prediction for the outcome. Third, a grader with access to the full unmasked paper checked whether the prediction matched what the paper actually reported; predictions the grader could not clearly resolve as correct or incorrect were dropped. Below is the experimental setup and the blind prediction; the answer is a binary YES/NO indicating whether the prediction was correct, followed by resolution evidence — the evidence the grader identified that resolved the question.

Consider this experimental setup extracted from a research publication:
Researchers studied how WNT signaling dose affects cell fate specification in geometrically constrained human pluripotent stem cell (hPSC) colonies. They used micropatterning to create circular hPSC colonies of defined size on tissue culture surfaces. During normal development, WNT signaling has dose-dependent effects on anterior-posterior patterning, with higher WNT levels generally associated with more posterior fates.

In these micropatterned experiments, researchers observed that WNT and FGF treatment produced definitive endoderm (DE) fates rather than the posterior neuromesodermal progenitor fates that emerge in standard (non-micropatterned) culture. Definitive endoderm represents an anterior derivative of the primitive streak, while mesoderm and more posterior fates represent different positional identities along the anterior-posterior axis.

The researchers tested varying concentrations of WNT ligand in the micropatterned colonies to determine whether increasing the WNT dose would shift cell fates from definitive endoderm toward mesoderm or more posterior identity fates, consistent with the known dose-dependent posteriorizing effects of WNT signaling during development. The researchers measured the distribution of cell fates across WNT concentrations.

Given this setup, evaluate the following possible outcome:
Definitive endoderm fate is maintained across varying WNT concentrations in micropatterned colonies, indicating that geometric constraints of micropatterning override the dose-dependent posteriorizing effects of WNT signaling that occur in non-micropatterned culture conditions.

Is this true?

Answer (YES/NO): YES